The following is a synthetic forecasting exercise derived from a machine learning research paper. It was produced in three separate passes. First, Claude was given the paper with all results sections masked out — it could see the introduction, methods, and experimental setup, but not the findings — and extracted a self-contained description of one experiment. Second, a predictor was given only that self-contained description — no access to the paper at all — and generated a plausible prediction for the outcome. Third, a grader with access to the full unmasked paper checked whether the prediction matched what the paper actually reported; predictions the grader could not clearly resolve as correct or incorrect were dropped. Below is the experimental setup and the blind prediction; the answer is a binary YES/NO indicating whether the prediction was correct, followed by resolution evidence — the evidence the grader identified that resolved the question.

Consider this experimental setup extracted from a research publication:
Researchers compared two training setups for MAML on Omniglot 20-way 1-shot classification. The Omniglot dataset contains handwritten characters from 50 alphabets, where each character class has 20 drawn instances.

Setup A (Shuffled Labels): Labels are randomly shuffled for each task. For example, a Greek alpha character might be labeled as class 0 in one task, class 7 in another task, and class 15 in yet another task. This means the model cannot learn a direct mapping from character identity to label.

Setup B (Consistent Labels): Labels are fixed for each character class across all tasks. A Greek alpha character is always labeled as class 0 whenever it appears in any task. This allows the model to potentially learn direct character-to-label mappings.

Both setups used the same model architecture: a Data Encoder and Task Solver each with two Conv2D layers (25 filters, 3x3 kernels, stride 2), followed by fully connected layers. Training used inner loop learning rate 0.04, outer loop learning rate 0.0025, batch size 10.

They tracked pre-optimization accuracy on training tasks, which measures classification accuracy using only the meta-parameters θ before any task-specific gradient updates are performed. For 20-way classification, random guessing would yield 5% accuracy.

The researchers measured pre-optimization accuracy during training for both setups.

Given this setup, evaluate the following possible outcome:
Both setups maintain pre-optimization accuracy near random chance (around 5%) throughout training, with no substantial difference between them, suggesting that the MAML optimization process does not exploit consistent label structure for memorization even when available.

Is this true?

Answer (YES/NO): NO